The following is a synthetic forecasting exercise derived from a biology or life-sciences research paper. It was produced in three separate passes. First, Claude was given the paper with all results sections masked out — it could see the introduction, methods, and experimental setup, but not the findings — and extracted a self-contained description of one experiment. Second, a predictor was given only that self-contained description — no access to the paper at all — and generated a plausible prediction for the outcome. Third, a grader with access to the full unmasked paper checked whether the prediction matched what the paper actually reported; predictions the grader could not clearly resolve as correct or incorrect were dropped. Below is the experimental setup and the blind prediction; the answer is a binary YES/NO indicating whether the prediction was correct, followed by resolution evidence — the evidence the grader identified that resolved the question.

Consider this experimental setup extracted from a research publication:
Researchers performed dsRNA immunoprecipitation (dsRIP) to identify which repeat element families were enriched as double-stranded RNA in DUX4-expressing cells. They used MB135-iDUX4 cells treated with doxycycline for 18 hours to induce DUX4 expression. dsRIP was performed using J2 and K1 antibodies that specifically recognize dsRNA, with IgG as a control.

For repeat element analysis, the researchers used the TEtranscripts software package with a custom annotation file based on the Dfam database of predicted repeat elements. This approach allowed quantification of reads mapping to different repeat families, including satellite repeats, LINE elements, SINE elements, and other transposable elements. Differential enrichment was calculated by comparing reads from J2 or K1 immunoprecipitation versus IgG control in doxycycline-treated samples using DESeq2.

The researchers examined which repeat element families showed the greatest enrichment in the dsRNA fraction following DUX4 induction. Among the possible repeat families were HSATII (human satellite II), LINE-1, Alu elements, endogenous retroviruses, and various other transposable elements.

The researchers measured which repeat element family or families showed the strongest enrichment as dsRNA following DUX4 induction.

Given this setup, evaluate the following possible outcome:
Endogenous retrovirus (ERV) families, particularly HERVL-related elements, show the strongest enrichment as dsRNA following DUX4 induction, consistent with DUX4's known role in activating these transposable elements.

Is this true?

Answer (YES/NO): NO